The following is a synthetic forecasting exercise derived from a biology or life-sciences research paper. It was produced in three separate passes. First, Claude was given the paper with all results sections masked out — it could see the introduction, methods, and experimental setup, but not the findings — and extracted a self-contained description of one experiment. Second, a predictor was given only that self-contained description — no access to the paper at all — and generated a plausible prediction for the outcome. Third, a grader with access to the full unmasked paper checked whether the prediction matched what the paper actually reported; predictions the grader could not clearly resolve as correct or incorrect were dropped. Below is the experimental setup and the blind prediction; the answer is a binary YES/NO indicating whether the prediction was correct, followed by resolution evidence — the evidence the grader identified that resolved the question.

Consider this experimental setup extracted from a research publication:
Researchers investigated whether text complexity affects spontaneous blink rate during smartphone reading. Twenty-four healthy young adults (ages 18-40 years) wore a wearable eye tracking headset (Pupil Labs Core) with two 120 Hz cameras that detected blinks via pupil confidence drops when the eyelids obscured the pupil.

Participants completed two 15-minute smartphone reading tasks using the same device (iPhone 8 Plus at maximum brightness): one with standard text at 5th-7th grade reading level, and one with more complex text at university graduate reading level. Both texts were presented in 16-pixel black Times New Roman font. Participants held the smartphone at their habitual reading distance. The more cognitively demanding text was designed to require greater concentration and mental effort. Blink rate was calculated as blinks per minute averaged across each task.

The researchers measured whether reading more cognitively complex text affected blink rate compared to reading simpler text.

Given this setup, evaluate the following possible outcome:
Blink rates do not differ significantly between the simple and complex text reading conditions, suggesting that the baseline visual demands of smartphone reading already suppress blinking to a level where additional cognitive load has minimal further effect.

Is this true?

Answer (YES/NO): YES